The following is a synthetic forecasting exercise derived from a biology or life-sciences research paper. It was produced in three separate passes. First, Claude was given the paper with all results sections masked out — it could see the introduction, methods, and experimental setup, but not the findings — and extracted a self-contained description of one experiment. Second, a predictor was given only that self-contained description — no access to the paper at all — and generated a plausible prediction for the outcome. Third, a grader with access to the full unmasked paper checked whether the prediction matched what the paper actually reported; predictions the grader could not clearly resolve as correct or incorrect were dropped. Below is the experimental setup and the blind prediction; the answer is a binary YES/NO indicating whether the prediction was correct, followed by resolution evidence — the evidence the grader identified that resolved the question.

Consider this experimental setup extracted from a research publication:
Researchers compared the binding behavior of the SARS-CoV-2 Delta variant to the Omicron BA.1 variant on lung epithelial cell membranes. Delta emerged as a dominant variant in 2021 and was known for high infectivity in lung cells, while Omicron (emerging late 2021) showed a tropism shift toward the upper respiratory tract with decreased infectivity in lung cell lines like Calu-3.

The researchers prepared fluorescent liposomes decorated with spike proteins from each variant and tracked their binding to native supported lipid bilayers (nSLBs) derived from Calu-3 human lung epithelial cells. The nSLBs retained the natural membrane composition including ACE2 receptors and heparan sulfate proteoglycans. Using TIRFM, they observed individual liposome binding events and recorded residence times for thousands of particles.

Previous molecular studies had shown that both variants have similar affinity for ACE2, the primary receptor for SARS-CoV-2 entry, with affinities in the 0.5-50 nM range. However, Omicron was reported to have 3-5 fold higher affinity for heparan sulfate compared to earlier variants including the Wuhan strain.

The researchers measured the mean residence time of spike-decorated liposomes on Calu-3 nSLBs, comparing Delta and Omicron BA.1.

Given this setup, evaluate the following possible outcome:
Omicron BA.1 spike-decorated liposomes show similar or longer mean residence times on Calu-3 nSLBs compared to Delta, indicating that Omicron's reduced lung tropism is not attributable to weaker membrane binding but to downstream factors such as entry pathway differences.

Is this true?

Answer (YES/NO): YES